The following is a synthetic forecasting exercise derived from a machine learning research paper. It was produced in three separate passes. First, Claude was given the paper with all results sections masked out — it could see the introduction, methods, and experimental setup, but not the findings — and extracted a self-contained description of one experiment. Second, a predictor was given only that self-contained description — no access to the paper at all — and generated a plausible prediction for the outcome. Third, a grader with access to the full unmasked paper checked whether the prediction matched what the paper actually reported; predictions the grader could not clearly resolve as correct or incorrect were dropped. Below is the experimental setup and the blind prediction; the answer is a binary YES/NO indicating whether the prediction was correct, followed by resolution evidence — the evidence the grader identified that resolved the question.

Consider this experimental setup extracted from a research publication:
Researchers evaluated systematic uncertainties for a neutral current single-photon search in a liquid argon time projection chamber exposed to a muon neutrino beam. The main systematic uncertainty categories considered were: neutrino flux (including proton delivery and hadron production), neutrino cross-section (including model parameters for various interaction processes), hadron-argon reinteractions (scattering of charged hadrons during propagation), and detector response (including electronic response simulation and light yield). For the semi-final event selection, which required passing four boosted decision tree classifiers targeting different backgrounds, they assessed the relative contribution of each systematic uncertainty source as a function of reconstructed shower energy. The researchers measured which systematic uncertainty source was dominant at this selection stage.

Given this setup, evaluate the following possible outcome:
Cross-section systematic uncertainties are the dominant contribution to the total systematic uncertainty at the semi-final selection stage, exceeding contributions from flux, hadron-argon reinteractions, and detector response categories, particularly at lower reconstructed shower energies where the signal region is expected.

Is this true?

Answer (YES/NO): NO